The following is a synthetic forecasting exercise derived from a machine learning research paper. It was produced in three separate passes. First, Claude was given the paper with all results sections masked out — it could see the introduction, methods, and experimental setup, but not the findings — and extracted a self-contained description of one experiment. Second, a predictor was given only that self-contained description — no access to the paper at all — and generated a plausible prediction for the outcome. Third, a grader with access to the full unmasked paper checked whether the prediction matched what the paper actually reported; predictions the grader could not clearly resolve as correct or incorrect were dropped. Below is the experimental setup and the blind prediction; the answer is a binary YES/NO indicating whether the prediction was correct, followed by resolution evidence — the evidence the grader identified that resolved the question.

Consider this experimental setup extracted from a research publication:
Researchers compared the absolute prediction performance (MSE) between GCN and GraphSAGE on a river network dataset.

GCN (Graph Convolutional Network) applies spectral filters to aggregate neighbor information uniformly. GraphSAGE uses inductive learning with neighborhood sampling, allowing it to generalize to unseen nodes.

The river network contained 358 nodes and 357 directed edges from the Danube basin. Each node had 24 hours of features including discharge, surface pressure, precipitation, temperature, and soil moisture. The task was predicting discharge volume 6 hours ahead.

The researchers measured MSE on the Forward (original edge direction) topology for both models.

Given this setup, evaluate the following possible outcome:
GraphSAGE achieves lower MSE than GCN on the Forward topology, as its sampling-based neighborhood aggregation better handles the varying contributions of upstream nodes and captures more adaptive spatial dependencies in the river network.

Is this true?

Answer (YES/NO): YES